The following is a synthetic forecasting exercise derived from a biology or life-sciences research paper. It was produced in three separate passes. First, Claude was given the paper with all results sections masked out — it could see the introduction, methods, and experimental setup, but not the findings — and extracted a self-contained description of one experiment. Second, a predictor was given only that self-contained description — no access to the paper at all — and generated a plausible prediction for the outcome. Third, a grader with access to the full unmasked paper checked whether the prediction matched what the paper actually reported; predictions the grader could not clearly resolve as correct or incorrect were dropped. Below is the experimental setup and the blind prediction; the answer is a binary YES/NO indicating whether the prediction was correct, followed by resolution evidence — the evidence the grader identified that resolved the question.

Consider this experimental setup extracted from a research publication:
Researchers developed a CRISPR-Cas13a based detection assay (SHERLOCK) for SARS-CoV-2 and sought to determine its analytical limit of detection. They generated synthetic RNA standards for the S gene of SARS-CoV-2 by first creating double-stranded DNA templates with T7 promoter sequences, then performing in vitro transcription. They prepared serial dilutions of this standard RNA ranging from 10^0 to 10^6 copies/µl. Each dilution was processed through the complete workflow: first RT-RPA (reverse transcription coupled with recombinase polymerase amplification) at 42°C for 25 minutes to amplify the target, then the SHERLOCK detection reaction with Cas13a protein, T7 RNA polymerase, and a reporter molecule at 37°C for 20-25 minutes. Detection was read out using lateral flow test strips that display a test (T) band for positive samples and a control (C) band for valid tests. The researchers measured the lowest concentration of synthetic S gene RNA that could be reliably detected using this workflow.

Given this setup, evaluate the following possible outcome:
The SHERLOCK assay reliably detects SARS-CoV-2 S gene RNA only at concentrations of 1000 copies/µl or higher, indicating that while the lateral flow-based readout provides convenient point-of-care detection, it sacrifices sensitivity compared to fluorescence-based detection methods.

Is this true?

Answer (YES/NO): NO